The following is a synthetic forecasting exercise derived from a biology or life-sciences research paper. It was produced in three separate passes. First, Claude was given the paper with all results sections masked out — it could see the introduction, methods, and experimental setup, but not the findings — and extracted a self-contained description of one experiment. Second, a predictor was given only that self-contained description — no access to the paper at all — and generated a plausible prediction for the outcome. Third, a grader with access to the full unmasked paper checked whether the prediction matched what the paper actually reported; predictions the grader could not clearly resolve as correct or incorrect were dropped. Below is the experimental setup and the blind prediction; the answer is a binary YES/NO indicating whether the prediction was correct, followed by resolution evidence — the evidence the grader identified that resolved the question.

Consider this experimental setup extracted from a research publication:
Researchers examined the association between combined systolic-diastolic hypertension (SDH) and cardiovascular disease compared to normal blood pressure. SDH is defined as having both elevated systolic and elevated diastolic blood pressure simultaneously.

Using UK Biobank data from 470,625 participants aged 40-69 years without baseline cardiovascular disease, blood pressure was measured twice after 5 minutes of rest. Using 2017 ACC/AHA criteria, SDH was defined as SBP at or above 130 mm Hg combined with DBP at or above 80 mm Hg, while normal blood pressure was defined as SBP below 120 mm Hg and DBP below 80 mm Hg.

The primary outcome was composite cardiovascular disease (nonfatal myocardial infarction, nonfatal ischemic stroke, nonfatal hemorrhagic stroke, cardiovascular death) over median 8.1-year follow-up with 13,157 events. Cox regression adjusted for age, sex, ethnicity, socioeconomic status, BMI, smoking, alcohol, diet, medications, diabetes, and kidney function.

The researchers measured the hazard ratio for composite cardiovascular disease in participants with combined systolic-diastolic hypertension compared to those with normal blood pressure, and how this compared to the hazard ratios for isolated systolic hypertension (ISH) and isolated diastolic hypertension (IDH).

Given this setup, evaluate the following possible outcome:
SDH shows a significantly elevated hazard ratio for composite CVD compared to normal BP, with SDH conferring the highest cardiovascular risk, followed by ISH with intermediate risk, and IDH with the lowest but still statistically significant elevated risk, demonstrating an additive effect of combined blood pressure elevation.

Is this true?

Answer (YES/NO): YES